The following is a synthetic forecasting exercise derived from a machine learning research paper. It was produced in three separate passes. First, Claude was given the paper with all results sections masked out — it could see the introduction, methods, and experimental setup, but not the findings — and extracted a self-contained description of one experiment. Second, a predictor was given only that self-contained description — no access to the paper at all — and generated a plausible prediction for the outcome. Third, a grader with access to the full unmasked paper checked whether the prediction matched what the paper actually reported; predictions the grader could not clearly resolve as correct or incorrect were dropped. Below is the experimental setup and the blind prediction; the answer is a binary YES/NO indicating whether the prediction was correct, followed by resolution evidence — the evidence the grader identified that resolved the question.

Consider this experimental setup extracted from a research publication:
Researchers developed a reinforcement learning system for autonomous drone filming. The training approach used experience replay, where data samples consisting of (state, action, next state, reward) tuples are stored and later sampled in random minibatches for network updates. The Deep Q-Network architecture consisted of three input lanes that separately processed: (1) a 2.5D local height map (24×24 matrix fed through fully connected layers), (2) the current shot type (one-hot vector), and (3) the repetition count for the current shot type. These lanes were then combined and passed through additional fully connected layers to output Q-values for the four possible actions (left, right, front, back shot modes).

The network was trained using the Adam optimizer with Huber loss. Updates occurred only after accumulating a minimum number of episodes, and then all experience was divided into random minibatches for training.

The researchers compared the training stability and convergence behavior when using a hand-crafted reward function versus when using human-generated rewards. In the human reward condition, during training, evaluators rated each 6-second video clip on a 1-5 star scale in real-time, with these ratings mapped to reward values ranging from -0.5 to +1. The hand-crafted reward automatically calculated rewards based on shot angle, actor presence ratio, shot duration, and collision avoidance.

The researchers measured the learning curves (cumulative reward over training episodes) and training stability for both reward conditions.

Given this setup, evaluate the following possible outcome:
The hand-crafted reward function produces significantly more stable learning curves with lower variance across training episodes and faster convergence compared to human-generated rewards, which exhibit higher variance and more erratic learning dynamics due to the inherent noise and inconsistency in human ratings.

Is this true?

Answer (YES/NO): NO